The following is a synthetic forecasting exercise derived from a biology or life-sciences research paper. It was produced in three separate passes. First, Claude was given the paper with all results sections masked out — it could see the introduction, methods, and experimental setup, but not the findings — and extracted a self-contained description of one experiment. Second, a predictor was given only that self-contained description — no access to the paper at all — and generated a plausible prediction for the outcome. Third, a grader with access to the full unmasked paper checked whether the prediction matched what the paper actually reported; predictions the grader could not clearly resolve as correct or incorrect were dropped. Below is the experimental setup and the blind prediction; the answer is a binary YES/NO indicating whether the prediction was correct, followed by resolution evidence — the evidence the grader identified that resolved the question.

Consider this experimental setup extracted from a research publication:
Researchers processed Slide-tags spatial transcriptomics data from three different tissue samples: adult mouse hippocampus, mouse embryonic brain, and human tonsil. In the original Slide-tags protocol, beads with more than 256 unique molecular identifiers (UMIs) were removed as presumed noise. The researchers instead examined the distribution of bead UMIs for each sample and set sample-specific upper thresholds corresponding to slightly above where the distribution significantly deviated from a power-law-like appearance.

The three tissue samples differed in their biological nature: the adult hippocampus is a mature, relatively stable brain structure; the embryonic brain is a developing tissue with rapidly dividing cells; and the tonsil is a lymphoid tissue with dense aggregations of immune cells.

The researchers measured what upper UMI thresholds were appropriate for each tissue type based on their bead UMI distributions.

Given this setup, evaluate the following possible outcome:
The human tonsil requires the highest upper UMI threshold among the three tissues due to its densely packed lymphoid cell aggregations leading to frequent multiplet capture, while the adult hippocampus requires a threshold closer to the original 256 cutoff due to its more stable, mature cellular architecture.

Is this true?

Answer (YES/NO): YES